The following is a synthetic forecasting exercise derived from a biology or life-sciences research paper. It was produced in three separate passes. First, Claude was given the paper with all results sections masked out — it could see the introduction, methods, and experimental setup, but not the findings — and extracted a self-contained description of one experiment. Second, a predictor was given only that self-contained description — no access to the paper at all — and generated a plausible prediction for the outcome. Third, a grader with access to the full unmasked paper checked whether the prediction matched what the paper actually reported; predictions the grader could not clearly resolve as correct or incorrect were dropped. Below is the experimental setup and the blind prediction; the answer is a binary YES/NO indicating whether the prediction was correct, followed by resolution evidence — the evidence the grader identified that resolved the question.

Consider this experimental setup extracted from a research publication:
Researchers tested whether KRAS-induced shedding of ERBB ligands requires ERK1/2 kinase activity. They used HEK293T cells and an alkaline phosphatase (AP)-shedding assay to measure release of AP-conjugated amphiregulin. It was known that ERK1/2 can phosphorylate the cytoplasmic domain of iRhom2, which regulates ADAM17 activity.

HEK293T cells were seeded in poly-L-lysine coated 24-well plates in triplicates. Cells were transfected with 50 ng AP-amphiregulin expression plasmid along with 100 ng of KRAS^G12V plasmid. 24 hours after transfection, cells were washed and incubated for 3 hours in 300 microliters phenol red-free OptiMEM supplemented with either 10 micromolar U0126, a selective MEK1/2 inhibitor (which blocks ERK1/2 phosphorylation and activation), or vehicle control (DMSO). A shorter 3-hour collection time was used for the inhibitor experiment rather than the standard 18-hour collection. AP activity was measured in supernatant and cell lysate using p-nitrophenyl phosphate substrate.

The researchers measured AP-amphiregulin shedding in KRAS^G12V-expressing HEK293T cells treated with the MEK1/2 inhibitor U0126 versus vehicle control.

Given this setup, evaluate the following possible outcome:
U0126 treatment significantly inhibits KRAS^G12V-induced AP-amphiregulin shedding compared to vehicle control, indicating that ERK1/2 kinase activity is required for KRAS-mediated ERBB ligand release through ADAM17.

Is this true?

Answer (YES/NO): YES